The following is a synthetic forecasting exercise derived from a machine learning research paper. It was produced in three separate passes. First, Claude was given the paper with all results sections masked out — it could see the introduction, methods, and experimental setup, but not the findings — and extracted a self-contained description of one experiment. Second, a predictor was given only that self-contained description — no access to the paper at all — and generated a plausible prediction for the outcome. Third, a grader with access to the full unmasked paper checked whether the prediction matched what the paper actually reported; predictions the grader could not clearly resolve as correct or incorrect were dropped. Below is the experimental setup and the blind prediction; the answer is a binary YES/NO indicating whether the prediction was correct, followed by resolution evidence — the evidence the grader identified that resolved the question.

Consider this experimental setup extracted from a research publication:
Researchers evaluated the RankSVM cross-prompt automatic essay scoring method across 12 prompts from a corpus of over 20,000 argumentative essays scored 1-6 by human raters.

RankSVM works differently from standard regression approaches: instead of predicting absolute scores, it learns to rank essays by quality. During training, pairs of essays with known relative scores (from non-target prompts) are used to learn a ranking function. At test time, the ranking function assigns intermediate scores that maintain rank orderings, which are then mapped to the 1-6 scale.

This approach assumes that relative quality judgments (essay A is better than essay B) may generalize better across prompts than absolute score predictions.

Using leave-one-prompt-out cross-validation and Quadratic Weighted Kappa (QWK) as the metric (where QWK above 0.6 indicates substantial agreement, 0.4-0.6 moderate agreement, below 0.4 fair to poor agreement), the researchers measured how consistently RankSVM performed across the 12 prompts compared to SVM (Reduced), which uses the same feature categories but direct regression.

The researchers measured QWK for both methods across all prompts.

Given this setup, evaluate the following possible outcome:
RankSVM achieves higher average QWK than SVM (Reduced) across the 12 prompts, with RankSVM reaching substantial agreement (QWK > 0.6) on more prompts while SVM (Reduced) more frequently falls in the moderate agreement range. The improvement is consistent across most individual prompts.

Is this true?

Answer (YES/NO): NO